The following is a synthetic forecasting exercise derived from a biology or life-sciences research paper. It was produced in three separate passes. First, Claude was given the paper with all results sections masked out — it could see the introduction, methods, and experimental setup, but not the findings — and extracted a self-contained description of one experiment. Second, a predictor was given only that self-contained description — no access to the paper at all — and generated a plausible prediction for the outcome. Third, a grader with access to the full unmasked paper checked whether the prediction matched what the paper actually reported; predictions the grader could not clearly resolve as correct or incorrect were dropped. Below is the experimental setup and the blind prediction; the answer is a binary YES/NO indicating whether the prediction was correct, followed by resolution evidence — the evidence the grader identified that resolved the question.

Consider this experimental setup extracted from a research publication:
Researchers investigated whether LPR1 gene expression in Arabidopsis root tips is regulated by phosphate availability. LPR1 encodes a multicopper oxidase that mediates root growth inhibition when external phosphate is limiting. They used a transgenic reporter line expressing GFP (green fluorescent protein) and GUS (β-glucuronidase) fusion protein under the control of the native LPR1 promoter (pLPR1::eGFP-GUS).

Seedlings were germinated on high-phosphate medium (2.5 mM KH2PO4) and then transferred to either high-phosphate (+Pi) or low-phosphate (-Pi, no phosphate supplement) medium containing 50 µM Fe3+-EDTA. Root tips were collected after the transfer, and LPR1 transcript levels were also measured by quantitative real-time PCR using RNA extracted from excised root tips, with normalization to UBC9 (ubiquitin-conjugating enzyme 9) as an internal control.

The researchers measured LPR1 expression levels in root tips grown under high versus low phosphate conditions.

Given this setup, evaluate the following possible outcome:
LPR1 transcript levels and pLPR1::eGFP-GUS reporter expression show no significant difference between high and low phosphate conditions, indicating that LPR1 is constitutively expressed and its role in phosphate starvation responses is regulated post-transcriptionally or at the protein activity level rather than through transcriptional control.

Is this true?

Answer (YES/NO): YES